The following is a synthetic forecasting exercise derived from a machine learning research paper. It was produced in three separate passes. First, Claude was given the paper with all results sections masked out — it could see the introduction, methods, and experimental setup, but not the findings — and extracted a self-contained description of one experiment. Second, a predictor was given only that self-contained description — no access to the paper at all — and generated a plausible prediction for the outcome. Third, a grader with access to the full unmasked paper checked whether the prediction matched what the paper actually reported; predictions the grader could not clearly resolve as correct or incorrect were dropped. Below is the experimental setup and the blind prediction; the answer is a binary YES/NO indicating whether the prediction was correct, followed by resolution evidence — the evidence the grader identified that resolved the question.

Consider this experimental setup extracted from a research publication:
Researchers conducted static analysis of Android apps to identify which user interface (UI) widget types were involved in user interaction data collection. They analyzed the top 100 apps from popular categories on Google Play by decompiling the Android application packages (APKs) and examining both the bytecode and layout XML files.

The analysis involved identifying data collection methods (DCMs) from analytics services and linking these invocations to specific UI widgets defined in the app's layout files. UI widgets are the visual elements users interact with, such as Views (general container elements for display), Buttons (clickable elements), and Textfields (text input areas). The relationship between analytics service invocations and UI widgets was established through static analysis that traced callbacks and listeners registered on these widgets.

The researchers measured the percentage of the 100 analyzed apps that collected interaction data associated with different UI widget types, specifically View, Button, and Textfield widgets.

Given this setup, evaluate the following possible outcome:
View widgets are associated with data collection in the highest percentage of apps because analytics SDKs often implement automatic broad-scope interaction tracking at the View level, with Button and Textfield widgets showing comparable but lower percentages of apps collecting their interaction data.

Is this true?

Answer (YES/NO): NO